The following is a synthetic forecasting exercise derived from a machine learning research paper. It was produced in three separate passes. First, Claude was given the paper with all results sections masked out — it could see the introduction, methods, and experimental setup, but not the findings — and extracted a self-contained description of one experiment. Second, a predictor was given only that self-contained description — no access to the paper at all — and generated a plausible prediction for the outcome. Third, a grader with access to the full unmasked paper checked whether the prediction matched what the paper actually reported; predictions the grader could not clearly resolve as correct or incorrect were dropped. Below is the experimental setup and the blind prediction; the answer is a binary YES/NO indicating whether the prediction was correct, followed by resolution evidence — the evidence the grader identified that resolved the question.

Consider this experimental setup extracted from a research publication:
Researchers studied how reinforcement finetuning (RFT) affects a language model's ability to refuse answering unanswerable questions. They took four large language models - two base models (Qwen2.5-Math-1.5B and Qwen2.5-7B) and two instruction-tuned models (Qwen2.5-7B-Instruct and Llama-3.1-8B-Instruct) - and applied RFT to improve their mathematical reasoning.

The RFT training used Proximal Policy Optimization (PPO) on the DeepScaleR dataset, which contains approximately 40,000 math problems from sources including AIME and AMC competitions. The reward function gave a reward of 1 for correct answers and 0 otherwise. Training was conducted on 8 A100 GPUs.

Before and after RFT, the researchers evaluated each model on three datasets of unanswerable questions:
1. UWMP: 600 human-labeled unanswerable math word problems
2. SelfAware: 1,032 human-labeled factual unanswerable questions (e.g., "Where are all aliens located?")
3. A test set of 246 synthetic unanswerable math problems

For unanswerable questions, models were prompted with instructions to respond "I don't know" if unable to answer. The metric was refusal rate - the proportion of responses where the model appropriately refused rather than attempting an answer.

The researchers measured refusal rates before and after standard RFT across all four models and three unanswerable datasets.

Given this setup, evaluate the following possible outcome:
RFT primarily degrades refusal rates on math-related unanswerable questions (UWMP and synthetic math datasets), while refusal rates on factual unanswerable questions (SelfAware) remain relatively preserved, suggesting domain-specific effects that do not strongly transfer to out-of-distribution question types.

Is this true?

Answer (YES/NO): NO